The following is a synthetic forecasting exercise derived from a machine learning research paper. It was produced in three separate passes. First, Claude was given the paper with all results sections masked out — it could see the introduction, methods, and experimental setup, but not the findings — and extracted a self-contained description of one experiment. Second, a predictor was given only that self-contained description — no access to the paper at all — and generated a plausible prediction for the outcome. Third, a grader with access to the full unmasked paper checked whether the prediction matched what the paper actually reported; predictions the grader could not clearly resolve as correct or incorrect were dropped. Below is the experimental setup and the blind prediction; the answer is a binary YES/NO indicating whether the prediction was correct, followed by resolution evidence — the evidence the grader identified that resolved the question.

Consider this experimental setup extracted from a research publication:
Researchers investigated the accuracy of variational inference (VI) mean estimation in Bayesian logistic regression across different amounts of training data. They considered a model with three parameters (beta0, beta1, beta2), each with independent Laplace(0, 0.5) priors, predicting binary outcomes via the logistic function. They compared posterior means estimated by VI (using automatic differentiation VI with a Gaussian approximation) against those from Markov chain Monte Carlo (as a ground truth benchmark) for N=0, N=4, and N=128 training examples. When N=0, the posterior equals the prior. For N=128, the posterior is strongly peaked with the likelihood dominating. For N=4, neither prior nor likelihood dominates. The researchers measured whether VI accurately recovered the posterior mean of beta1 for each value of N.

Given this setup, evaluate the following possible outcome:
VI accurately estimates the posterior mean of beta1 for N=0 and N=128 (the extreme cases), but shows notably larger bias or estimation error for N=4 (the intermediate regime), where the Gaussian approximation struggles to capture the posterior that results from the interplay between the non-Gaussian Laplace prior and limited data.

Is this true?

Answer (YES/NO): YES